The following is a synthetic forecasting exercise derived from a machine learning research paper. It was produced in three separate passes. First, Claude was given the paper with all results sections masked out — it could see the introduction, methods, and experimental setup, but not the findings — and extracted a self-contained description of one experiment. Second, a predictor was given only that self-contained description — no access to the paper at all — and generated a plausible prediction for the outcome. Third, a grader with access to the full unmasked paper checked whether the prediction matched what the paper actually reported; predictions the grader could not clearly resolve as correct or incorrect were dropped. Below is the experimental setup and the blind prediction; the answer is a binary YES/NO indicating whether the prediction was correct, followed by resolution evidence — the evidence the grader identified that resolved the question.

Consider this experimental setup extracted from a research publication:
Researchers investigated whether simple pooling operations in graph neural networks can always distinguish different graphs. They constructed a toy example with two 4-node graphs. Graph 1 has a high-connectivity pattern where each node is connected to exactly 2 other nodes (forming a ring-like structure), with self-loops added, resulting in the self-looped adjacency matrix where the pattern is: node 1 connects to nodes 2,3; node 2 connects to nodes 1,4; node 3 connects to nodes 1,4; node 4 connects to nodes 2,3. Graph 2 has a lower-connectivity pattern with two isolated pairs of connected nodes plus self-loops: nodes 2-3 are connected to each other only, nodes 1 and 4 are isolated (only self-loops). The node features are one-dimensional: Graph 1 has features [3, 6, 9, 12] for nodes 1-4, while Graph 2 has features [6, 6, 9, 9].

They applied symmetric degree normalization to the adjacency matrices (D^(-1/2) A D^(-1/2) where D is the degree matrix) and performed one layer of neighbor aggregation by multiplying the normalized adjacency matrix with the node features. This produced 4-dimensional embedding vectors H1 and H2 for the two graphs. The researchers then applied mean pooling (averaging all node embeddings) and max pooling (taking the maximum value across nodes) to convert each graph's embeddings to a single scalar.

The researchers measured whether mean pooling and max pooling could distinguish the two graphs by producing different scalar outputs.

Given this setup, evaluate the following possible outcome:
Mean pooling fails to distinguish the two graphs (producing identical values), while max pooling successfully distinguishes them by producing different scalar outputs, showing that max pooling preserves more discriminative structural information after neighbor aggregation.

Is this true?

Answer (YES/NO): NO